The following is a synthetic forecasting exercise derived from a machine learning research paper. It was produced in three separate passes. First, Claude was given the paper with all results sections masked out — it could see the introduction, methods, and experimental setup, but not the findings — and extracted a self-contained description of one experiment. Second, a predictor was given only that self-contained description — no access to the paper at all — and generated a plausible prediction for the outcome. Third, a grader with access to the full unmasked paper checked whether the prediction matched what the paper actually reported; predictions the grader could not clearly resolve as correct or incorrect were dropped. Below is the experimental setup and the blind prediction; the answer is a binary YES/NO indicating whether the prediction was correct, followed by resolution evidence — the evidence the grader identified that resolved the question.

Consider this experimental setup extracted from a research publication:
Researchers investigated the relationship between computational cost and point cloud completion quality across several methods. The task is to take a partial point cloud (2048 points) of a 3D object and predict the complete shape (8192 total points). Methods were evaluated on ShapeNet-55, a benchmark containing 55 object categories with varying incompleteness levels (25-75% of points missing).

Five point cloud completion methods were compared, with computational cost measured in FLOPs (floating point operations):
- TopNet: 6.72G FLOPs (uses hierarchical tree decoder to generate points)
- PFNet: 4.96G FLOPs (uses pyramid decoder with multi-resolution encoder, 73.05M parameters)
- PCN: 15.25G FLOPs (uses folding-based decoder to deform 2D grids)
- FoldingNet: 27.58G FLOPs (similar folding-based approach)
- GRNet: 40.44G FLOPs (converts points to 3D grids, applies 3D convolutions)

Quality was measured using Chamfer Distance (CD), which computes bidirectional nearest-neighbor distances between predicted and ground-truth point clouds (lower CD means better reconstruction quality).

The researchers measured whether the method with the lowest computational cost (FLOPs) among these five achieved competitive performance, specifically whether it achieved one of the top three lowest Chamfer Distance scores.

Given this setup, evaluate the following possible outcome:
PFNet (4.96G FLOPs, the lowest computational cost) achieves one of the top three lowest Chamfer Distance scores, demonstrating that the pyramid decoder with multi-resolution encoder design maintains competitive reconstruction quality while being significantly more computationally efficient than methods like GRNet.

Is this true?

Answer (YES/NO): NO